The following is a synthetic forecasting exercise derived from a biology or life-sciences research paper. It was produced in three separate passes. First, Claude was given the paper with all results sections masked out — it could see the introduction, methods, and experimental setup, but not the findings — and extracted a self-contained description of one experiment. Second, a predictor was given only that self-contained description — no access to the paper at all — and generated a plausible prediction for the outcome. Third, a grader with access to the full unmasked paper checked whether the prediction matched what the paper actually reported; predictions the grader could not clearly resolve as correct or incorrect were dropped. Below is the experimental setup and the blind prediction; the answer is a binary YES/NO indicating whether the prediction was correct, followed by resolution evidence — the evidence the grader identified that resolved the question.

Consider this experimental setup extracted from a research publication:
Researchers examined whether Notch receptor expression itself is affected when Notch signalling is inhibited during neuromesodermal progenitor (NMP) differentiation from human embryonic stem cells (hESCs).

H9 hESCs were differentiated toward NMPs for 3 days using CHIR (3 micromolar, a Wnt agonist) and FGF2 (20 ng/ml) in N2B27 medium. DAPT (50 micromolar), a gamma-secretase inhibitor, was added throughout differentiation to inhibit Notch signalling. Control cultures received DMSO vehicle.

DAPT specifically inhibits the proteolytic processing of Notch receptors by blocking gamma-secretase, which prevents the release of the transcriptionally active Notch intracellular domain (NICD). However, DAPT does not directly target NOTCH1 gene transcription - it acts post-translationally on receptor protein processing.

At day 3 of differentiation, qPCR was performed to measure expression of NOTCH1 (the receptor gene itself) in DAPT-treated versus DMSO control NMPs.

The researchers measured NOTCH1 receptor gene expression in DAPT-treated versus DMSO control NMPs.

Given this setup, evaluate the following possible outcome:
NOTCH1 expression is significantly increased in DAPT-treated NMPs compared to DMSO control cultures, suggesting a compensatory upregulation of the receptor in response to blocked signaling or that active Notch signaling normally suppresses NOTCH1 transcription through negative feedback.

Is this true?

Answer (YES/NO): NO